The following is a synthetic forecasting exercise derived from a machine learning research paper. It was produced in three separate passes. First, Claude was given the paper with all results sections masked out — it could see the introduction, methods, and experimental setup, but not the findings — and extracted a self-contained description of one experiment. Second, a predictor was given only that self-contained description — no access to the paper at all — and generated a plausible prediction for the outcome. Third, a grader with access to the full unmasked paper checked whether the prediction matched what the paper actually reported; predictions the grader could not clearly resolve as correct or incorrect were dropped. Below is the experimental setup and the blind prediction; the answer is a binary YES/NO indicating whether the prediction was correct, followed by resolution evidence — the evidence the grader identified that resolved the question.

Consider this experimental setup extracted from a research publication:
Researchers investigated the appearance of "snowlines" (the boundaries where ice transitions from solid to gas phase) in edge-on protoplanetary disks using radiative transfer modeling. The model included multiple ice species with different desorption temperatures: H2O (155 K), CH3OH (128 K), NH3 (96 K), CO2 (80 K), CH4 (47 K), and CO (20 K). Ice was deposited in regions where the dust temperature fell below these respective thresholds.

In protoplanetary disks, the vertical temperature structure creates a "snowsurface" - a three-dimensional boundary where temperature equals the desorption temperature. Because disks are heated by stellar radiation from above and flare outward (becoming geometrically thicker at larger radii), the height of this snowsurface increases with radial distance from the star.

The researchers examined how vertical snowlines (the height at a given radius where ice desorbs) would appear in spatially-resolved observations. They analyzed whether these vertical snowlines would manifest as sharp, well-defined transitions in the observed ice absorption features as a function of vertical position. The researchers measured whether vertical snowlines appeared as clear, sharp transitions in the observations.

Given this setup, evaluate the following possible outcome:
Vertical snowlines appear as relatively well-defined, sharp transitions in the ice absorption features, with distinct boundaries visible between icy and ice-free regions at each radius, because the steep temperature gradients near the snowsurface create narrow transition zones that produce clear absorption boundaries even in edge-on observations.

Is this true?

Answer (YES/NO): NO